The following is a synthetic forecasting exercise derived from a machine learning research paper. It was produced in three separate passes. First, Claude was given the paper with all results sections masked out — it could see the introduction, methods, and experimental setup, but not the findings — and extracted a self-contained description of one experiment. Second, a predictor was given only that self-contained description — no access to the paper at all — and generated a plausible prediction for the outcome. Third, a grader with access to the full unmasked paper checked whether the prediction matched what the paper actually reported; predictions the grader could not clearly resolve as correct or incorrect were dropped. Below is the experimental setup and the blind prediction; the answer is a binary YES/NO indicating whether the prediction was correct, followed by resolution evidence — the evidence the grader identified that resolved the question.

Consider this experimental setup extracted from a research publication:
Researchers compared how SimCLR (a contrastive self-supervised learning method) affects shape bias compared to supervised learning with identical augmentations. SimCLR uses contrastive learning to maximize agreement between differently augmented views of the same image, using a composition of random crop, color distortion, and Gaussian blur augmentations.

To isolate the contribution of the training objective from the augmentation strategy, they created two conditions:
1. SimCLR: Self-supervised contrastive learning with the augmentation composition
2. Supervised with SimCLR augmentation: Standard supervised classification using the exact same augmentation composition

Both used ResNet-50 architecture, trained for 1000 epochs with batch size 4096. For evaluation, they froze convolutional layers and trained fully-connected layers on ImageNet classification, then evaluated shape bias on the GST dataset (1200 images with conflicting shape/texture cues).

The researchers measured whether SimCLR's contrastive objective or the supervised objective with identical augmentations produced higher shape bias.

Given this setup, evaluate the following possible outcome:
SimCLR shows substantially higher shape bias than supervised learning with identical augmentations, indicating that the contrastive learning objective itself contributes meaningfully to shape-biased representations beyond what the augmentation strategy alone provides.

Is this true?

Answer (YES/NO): NO